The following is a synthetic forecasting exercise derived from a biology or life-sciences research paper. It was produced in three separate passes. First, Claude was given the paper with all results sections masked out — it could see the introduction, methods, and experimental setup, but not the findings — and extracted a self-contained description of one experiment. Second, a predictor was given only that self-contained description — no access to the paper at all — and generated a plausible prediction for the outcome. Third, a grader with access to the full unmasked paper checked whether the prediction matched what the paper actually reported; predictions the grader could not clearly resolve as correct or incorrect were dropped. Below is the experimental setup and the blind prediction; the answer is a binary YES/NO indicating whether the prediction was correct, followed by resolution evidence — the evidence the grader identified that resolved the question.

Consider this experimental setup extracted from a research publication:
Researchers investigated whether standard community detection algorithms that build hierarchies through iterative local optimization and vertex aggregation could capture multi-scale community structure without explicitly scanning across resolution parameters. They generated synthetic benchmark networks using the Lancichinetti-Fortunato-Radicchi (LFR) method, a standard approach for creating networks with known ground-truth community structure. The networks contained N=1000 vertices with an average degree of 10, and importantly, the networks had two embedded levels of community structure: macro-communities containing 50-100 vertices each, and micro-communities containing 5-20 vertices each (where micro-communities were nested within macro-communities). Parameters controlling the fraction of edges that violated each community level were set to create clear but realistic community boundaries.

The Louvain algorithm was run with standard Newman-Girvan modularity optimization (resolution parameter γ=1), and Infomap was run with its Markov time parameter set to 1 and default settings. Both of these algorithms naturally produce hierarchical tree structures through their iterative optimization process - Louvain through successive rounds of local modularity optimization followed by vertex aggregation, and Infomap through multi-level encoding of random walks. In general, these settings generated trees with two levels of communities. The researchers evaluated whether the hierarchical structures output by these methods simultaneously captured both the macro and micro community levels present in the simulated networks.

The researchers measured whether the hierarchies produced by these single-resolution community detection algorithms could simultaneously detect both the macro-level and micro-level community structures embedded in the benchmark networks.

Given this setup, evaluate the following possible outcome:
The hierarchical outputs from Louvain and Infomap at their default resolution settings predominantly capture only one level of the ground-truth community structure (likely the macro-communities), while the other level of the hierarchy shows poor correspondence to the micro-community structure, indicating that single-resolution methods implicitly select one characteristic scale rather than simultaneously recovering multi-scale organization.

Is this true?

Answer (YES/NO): YES